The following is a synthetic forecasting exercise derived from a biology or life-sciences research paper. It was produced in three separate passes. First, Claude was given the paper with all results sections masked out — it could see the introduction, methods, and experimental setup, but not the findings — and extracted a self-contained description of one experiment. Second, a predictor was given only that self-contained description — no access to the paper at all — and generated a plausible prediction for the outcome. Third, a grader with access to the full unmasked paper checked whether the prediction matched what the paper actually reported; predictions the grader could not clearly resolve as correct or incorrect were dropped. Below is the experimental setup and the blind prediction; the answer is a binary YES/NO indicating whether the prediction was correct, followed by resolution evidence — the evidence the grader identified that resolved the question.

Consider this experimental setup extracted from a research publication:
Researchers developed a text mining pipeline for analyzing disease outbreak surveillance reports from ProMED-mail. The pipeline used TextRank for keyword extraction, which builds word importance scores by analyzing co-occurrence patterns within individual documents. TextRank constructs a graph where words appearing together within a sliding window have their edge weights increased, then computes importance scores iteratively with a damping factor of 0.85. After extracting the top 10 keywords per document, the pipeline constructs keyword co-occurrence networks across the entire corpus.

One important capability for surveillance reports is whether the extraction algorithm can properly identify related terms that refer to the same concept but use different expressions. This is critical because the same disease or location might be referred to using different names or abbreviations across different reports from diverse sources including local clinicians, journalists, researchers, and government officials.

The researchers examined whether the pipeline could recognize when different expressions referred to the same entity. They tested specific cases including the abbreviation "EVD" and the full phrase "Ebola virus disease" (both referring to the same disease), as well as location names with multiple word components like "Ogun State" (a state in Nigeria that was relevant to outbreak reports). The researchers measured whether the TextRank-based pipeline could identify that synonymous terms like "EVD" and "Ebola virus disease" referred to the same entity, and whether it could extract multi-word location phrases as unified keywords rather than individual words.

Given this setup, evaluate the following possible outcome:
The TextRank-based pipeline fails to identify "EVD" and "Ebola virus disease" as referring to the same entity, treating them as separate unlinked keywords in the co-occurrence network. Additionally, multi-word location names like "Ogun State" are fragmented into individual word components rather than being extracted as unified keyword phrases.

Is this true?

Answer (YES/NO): YES